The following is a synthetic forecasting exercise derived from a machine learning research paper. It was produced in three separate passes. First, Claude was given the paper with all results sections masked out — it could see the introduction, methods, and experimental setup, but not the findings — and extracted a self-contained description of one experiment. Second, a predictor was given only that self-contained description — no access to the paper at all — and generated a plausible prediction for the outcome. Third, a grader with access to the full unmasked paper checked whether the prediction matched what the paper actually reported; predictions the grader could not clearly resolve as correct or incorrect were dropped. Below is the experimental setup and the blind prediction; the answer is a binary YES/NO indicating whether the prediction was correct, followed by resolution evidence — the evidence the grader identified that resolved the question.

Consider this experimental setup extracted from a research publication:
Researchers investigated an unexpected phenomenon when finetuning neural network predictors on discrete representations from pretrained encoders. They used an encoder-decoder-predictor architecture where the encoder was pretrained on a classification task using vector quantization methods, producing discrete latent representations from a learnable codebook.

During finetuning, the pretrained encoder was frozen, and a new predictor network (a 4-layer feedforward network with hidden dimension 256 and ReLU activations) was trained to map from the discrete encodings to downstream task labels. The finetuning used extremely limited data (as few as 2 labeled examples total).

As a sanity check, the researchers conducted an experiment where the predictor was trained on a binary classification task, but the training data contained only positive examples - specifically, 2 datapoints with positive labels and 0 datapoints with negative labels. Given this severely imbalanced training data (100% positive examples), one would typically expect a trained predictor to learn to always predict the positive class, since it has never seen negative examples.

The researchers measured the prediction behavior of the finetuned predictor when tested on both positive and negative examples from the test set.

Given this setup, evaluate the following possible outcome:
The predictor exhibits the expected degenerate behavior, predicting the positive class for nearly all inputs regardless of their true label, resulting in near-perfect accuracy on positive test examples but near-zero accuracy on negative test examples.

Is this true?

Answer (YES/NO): NO